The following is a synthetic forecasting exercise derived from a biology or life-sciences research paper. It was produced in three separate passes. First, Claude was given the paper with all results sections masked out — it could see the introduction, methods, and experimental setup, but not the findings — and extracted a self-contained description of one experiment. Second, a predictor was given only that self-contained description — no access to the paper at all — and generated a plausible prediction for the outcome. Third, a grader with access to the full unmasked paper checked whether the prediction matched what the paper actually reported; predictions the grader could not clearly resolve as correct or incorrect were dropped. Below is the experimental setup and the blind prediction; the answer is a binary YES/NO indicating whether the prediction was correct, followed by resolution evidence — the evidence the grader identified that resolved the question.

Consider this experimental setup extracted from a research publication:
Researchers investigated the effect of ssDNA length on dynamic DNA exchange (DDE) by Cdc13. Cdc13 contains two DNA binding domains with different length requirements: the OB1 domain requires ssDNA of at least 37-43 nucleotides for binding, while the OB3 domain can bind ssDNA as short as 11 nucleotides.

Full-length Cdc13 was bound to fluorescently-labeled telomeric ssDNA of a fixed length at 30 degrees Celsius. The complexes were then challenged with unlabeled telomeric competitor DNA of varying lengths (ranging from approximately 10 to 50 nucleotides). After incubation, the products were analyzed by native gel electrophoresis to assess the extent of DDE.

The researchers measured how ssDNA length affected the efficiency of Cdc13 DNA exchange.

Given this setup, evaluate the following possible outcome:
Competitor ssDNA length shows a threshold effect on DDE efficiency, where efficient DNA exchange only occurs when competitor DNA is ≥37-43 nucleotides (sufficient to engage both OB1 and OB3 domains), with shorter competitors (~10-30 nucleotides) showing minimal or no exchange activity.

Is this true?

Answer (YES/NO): NO